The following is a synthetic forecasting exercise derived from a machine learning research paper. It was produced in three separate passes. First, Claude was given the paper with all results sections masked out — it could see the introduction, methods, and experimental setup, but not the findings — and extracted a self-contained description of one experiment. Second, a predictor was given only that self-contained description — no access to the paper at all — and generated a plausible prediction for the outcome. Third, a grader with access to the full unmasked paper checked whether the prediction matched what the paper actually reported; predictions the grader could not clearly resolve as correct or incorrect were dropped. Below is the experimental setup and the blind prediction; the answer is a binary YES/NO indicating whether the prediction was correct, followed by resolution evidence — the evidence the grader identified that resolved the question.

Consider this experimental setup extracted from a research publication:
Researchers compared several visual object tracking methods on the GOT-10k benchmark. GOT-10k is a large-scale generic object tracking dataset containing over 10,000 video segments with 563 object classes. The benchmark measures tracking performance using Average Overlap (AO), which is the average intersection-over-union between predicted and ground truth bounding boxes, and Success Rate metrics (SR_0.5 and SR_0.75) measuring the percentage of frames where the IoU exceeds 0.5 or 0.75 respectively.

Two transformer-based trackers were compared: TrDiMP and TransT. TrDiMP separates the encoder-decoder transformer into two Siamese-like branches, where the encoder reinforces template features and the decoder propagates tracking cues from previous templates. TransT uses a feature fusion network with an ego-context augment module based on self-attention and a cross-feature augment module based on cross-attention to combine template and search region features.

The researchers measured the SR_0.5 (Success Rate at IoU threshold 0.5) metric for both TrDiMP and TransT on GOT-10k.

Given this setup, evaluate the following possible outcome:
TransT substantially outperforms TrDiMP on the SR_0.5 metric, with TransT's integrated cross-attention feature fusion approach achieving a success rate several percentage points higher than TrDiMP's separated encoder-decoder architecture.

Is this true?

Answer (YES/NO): NO